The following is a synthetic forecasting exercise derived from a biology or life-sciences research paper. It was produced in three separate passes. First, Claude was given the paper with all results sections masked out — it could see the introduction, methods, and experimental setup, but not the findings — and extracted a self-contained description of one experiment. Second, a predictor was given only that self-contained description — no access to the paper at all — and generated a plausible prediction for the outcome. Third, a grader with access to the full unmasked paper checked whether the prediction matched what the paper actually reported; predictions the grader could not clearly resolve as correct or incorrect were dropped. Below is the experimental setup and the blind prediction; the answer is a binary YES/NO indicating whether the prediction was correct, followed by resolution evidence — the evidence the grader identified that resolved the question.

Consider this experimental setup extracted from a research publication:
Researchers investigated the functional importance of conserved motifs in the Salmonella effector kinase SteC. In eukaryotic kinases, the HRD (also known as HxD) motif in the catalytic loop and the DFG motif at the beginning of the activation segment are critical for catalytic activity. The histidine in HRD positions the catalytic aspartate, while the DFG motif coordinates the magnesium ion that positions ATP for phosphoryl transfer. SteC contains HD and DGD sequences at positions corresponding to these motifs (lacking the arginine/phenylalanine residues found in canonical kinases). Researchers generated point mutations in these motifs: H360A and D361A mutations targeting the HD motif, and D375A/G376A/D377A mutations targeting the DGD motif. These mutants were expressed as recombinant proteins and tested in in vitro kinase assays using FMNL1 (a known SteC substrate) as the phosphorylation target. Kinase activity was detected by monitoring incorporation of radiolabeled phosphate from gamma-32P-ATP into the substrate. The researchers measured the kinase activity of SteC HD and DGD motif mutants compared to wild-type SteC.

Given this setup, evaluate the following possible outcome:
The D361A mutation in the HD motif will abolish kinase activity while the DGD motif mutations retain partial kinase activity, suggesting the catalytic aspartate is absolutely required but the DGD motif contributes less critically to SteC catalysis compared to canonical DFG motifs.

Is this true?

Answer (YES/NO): NO